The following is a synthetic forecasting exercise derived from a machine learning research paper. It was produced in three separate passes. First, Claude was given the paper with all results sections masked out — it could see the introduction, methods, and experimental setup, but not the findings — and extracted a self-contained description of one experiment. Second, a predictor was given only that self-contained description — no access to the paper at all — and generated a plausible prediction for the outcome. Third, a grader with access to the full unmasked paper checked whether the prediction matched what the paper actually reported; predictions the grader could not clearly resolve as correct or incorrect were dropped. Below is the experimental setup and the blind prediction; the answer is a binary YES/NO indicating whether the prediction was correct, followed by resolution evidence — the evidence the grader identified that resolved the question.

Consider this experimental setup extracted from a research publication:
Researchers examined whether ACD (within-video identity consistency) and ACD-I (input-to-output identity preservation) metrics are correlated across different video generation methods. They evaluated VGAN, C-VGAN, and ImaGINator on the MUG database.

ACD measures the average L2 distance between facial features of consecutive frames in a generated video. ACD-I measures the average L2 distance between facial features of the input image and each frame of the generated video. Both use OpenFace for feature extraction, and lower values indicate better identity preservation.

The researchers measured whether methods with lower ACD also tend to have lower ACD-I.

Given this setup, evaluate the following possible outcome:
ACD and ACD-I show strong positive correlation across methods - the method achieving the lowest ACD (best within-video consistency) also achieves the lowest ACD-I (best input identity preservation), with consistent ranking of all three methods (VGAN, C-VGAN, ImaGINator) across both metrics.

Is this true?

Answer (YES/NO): YES